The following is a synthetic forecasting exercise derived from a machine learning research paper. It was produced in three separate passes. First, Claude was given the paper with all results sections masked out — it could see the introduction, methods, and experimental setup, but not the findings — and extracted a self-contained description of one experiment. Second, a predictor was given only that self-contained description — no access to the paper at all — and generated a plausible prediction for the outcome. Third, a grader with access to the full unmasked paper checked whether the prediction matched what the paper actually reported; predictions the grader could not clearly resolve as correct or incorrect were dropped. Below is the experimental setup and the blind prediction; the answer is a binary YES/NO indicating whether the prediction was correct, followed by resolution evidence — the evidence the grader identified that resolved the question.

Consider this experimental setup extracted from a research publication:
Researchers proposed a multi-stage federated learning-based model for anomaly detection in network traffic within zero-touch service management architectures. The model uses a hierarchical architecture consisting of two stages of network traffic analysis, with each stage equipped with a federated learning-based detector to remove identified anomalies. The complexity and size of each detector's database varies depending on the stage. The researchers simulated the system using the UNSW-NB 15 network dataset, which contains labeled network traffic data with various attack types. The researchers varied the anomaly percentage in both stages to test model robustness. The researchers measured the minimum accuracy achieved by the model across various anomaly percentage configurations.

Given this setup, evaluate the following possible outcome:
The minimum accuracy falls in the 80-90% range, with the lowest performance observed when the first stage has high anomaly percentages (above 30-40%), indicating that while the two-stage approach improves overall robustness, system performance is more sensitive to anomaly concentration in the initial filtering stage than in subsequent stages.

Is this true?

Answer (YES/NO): NO